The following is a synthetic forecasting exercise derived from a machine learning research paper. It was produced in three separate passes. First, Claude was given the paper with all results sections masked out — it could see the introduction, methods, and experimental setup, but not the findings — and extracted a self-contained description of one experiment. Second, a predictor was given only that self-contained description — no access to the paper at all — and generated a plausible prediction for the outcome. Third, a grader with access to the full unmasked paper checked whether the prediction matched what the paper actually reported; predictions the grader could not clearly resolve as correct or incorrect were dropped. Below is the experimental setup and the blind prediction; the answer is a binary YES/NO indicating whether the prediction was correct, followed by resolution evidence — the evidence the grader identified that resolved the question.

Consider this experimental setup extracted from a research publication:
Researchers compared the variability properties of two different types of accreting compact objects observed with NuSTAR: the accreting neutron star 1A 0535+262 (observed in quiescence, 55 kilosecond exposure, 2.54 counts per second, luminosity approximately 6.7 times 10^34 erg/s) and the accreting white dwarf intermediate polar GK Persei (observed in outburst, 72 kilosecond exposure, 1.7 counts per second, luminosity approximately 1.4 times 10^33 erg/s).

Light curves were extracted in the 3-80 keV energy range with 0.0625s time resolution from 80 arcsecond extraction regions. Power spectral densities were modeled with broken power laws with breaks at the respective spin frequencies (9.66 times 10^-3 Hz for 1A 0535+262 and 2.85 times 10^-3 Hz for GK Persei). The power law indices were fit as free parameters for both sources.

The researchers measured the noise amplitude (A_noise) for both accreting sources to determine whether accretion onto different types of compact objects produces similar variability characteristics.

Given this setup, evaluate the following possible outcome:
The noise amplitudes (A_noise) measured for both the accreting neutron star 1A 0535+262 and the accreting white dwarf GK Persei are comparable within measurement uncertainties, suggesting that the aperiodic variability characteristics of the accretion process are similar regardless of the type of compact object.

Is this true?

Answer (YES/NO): YES